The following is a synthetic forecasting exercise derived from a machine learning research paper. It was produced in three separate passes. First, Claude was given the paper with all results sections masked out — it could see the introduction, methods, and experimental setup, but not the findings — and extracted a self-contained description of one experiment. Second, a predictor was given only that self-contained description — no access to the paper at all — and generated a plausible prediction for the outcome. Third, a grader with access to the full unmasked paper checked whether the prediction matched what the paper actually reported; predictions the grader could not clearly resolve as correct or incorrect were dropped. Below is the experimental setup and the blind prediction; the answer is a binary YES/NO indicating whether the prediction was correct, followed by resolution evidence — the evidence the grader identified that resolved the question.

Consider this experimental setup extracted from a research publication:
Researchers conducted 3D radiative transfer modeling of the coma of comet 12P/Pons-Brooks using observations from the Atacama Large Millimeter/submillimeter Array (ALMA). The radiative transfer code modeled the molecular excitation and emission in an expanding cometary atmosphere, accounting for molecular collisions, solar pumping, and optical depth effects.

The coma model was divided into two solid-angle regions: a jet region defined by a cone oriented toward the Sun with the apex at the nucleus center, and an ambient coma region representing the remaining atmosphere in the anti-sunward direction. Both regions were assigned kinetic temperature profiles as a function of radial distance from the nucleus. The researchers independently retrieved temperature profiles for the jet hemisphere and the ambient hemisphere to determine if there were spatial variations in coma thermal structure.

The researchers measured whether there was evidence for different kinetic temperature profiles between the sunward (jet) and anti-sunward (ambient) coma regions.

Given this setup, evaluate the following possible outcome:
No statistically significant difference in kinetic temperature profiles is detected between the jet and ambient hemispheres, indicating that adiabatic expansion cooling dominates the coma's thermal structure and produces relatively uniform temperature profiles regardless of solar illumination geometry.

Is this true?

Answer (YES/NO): YES